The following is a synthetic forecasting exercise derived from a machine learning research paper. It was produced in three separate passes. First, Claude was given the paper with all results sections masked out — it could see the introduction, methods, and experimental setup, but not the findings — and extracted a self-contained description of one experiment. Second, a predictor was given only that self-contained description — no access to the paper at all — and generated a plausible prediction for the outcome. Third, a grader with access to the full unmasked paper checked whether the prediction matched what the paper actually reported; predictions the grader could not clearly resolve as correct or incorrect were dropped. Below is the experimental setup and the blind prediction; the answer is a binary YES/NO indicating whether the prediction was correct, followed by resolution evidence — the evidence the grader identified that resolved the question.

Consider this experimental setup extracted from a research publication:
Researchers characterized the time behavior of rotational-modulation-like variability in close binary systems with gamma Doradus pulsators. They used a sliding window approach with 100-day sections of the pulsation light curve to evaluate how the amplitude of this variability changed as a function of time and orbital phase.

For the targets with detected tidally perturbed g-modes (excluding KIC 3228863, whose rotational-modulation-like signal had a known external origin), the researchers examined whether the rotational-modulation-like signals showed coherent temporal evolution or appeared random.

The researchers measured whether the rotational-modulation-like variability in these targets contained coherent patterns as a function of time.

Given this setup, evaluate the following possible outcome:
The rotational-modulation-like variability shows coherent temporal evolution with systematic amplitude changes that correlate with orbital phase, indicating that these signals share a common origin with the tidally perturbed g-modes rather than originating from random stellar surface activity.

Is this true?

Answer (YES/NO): NO